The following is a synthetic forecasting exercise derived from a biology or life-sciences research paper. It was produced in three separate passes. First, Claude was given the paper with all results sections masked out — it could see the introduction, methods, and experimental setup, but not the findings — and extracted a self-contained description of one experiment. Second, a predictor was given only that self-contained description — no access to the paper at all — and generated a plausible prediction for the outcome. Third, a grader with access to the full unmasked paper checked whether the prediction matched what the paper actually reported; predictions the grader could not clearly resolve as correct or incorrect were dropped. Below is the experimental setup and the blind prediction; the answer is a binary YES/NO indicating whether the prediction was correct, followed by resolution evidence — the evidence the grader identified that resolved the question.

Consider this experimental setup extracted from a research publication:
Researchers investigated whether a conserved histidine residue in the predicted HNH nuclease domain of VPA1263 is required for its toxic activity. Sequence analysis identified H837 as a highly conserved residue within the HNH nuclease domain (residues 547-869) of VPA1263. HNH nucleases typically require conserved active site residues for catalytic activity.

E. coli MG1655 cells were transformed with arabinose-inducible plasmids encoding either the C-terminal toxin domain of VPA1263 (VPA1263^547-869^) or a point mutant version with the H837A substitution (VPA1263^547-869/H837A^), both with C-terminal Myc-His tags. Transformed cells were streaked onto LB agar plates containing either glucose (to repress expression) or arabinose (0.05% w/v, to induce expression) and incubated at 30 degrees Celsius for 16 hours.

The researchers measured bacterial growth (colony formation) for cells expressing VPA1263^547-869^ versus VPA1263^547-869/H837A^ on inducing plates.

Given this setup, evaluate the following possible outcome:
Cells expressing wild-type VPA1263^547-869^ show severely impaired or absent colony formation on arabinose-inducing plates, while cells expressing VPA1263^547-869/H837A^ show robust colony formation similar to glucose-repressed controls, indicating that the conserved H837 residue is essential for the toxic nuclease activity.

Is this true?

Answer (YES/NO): YES